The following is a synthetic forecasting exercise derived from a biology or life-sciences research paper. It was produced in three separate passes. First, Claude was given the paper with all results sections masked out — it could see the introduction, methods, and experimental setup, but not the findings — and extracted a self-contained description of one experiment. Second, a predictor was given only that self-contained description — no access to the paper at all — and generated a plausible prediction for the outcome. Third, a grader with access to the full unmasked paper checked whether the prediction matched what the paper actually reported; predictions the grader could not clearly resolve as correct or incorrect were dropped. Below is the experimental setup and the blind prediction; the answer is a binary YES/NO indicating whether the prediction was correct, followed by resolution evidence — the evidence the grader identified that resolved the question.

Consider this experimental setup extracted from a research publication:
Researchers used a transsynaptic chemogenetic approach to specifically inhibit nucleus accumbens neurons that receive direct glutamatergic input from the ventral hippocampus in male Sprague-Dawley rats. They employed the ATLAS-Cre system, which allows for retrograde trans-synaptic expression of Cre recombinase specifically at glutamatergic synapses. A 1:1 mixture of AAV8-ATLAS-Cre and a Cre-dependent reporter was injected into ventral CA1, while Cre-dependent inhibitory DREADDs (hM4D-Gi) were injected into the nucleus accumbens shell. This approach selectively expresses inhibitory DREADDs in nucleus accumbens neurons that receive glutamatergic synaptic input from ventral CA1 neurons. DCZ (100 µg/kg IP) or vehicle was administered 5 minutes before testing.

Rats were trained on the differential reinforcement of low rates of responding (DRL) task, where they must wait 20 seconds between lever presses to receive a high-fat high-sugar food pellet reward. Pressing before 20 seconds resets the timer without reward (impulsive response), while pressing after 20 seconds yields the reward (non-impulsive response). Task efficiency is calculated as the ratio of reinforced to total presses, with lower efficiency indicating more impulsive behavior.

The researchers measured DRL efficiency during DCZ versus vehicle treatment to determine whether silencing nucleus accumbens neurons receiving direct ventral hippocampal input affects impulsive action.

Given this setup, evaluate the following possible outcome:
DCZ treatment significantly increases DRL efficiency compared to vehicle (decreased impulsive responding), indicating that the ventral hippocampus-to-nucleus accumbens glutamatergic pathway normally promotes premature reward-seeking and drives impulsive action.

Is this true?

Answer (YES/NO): NO